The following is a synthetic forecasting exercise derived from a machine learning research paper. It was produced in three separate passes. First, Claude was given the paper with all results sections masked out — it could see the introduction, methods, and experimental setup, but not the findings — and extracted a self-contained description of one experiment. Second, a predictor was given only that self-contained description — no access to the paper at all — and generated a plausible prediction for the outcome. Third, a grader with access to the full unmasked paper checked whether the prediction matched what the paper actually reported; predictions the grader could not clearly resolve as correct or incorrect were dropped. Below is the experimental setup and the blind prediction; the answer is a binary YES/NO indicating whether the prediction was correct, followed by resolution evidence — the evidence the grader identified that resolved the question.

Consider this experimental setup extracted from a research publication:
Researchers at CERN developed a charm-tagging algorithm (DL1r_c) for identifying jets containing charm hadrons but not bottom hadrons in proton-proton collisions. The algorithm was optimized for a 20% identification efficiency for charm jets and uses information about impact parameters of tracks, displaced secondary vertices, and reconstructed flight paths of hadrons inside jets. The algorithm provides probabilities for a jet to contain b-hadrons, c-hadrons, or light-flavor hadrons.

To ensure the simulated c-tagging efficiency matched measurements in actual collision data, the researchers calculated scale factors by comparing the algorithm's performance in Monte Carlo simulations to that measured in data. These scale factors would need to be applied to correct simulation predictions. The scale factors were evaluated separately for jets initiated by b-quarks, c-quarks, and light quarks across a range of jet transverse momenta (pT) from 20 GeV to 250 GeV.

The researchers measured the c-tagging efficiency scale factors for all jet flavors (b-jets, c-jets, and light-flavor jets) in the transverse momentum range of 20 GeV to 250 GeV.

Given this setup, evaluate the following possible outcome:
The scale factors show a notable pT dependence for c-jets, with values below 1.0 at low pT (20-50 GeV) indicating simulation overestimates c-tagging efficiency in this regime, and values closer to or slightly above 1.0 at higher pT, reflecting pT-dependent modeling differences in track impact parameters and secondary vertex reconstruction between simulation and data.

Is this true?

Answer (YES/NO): NO